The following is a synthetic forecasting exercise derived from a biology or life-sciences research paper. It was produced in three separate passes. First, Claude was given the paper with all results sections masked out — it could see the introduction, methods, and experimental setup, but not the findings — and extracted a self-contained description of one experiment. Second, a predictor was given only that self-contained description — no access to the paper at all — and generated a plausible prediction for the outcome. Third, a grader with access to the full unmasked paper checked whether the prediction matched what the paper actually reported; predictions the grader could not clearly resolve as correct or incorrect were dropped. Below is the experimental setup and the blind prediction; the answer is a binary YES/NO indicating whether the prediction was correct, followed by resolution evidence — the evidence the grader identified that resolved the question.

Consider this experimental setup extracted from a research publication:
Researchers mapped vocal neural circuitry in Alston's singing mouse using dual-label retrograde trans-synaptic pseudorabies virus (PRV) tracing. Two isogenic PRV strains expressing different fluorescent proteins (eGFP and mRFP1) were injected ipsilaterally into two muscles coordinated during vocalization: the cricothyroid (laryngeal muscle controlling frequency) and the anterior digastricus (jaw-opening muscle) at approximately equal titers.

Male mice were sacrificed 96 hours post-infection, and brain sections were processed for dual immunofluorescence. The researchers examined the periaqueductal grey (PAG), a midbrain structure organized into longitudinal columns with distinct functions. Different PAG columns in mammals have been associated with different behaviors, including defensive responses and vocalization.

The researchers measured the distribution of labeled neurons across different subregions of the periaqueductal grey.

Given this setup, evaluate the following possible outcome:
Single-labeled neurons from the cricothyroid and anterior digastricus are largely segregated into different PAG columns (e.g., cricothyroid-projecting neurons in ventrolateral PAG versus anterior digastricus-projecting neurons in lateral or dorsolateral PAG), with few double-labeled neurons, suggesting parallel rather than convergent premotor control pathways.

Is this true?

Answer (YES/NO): NO